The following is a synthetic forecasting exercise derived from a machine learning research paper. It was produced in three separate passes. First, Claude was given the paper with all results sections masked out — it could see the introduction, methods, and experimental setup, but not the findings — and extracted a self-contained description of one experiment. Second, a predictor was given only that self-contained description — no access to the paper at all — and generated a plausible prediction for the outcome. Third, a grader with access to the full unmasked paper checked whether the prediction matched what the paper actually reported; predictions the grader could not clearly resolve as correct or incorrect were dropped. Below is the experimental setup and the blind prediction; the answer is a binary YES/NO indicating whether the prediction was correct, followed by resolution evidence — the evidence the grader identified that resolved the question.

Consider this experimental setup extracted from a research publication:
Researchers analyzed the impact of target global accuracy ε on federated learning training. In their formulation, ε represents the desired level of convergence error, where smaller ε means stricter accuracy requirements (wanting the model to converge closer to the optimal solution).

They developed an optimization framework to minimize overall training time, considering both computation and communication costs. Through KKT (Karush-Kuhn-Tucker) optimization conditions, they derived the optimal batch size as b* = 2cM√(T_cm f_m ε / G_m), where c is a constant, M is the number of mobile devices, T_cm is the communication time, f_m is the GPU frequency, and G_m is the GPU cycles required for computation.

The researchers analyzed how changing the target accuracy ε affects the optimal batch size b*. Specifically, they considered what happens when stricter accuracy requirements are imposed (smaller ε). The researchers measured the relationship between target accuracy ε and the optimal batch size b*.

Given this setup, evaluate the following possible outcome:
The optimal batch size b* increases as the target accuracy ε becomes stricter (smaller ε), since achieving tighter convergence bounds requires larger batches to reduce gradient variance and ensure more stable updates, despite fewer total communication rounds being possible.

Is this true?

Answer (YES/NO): NO